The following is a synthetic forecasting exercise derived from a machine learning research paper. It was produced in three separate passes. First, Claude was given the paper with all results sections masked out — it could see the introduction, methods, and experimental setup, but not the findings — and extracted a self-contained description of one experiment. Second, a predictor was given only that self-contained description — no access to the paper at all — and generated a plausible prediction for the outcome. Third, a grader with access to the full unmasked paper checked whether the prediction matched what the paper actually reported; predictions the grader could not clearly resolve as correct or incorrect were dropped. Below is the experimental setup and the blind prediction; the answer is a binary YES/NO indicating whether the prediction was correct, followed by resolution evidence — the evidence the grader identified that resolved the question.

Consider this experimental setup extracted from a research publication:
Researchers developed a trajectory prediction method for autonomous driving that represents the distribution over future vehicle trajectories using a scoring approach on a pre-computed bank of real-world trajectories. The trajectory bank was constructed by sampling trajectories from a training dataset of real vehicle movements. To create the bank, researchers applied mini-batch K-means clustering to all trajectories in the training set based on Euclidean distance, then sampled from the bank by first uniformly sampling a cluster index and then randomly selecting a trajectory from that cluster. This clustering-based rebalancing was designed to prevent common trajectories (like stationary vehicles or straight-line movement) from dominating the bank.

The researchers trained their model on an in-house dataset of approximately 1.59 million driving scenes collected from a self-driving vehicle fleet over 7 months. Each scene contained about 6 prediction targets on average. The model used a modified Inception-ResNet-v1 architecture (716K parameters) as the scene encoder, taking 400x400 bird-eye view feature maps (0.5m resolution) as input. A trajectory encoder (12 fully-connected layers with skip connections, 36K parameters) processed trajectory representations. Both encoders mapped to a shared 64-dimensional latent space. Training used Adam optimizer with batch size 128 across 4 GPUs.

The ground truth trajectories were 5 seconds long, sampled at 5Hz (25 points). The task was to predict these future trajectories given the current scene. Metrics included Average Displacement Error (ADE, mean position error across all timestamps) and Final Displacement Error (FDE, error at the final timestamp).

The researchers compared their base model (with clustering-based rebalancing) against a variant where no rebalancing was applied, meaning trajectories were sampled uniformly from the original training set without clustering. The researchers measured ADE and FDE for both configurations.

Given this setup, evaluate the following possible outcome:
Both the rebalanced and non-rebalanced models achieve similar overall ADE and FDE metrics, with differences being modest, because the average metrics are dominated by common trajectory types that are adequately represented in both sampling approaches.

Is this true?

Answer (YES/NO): NO